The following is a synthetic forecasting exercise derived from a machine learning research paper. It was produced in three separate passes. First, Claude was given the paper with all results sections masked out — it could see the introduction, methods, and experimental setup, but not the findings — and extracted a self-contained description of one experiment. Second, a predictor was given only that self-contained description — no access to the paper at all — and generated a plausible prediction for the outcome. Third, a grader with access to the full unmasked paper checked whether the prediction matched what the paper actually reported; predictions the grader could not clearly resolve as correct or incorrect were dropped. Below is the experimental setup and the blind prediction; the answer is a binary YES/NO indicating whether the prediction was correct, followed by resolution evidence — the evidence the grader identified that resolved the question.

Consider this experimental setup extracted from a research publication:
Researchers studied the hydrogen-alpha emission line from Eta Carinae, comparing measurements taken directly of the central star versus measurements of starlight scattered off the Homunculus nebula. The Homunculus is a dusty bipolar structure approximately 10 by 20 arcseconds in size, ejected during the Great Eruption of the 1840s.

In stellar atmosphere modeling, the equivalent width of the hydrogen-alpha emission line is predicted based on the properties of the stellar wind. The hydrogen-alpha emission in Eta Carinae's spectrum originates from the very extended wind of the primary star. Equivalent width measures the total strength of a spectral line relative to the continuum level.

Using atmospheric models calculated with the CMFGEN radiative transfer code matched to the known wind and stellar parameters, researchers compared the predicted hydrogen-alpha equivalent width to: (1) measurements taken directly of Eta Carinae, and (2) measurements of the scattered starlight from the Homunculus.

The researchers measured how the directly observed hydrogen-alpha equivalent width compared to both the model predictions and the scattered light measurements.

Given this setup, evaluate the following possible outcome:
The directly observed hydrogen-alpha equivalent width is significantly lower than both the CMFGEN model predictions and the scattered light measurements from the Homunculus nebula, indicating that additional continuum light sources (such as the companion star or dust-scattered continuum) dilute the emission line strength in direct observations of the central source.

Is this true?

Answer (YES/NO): NO